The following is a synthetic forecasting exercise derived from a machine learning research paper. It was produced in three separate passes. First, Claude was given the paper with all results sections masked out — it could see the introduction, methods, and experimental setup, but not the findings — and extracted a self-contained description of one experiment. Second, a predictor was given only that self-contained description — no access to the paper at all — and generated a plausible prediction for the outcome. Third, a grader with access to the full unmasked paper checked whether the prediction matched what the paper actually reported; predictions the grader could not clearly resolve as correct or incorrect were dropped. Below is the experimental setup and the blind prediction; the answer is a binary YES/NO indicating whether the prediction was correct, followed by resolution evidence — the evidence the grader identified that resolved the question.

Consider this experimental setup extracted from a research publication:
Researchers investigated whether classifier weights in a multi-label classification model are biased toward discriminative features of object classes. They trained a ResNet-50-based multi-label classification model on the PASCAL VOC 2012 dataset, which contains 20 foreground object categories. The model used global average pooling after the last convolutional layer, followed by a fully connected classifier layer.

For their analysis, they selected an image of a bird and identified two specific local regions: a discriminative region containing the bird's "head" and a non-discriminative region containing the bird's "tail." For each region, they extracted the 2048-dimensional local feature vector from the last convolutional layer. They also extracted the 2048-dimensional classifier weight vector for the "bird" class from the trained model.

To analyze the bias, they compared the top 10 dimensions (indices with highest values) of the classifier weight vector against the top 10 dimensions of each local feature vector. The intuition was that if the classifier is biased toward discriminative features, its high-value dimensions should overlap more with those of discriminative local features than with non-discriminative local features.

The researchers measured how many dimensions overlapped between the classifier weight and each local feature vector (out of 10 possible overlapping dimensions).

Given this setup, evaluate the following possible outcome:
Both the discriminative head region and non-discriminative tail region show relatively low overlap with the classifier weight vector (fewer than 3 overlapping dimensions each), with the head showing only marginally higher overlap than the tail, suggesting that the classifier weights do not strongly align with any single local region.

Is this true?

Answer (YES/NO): NO